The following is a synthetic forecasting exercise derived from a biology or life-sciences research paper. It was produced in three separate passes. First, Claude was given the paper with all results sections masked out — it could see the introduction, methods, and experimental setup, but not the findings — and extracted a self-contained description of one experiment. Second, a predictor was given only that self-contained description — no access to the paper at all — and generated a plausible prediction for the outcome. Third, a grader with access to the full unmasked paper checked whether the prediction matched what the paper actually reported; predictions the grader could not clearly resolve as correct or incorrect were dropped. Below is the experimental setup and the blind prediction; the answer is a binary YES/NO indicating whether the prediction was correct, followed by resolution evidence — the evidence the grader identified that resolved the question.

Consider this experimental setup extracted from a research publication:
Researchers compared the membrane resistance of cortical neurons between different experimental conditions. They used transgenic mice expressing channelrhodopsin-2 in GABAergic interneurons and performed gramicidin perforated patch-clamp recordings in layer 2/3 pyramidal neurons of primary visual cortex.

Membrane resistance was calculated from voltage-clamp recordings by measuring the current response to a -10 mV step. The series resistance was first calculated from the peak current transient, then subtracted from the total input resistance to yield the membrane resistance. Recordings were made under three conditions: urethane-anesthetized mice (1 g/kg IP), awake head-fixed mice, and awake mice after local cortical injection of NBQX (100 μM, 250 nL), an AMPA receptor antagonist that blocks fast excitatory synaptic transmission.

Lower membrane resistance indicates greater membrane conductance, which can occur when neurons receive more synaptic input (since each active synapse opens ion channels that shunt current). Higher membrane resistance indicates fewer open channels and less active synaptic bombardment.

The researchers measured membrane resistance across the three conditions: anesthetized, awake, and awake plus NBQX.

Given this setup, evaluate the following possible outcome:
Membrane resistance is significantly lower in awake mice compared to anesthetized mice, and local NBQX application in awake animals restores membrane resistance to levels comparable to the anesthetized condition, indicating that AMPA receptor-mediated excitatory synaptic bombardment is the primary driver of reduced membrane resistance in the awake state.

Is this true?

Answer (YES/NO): NO